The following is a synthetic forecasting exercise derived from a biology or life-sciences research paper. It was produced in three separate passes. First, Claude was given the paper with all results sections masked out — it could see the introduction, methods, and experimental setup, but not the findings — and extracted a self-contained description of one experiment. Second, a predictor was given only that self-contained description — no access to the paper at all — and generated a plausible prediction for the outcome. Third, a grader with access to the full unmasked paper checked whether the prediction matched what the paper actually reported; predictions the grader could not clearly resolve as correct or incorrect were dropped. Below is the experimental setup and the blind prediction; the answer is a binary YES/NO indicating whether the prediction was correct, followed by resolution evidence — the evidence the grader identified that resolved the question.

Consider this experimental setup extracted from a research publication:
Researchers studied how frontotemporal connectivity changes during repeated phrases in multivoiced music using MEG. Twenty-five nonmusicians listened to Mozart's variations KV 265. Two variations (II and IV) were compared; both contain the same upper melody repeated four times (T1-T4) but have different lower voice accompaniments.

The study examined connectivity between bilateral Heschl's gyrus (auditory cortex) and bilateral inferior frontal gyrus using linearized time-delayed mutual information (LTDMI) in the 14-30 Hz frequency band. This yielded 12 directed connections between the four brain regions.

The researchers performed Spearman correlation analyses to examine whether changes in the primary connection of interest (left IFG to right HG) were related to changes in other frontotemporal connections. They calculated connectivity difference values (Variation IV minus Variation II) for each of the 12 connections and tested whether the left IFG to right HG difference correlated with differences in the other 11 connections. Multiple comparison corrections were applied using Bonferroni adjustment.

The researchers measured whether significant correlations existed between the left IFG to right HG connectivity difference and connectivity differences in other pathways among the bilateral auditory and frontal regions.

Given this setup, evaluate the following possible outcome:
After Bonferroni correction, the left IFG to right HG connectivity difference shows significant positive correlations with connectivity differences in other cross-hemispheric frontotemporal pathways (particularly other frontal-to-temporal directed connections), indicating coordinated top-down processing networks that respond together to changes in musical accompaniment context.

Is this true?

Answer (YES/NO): NO